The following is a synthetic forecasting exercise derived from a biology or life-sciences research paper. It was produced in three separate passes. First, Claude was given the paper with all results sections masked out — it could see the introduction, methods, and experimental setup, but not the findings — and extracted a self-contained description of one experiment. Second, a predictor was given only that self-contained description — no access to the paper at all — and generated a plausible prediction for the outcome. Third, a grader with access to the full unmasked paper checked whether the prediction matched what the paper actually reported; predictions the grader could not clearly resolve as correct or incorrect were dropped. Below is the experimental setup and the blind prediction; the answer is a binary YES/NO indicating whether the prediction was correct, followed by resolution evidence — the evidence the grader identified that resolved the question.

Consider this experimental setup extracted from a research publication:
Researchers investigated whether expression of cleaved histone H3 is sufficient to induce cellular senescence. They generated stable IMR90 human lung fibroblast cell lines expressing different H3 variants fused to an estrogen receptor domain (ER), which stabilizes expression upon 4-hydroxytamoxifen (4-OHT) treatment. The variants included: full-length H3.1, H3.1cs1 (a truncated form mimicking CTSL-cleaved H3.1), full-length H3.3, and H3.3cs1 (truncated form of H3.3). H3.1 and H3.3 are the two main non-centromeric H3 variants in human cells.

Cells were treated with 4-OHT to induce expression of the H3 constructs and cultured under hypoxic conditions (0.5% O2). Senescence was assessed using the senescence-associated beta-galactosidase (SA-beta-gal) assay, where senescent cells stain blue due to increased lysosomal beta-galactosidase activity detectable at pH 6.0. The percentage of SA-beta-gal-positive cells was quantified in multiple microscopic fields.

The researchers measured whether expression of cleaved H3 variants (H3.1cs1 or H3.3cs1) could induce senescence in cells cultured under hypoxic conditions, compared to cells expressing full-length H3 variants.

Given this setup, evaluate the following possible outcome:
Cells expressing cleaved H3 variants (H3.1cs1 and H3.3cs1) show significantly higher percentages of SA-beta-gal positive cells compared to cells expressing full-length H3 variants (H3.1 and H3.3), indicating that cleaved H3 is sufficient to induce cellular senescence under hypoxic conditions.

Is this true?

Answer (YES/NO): YES